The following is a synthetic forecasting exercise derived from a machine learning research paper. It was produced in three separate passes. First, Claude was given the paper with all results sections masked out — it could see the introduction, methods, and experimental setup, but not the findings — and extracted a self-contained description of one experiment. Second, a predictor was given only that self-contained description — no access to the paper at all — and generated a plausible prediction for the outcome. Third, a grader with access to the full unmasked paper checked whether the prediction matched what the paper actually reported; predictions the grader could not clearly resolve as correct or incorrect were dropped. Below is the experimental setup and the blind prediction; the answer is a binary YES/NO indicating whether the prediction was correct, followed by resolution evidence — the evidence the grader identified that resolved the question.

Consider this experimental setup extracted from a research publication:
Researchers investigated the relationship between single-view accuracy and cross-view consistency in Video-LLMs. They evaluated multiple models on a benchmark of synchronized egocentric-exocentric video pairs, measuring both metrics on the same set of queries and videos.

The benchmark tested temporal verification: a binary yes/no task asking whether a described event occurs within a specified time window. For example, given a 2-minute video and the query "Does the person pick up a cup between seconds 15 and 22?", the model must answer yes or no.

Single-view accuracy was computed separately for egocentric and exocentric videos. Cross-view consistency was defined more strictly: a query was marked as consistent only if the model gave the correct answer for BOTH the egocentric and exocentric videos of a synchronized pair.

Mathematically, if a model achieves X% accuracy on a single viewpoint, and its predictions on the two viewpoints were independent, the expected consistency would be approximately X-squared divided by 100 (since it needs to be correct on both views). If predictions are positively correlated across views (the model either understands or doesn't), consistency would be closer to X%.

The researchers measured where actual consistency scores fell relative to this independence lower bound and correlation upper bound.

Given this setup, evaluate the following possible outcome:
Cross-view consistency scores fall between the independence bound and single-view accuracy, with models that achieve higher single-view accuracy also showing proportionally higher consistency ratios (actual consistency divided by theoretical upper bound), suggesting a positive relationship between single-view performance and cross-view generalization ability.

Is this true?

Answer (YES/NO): NO